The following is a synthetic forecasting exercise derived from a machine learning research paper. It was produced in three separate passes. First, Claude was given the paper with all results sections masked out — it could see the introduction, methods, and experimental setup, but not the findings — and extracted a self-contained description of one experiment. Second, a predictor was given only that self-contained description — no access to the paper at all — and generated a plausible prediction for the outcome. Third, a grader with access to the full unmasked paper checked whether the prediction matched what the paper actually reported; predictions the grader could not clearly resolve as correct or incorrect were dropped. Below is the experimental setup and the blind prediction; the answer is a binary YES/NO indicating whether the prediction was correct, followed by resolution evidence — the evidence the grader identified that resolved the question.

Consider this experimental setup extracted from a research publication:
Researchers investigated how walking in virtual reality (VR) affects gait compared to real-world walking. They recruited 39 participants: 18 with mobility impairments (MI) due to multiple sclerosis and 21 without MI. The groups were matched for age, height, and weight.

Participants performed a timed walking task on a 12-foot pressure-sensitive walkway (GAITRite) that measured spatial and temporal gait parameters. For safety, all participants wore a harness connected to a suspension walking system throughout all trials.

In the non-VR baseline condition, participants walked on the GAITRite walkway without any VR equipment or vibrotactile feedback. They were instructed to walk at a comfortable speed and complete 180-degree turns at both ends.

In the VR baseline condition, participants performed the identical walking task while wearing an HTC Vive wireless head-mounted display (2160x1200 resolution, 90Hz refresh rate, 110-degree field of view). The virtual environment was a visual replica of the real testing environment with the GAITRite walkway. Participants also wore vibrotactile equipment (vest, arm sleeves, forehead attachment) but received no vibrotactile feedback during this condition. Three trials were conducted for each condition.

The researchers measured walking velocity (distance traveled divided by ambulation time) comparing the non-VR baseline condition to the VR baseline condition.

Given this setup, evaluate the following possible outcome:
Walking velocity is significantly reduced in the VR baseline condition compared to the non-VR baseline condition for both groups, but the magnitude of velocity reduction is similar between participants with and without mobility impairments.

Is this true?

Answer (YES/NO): NO